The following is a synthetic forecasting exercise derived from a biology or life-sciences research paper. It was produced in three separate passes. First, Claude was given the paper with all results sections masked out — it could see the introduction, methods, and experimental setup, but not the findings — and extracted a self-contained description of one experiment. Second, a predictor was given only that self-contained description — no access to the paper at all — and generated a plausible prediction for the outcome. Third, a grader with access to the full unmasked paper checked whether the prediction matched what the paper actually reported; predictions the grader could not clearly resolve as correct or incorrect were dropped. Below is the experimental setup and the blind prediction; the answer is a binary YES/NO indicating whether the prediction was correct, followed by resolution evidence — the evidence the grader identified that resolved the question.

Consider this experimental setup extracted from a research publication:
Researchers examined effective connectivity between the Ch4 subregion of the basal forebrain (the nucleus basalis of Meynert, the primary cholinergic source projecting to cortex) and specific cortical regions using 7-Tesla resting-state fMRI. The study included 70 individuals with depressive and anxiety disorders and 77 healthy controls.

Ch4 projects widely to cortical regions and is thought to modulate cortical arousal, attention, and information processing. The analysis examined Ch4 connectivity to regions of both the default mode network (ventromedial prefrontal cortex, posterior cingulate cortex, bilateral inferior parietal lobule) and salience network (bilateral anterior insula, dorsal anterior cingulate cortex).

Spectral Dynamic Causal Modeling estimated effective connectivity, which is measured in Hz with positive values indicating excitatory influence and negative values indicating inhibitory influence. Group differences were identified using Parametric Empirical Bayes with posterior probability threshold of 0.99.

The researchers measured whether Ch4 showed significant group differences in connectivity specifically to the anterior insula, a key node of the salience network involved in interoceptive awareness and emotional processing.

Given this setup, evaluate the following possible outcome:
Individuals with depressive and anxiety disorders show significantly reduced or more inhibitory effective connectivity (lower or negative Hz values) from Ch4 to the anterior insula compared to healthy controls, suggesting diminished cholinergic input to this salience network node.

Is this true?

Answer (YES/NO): NO